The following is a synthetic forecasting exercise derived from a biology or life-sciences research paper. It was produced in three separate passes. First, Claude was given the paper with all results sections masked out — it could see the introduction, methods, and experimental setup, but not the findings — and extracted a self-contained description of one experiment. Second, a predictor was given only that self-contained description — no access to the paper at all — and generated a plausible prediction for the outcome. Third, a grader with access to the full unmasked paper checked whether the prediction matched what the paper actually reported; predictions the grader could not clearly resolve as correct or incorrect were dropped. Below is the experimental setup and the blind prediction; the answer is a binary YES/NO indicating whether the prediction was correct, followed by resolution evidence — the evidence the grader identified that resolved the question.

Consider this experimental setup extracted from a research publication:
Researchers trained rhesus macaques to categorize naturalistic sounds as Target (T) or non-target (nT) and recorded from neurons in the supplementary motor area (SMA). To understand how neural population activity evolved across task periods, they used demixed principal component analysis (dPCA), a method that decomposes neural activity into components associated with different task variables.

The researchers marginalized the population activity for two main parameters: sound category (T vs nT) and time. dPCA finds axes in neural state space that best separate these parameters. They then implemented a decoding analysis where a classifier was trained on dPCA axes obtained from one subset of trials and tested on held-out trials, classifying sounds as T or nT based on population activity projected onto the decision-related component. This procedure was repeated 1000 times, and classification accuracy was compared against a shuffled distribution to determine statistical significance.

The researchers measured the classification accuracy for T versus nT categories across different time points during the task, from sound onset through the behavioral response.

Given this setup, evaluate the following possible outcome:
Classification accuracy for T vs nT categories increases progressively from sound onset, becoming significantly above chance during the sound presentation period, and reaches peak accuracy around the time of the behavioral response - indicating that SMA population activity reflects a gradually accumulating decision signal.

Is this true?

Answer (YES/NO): YES